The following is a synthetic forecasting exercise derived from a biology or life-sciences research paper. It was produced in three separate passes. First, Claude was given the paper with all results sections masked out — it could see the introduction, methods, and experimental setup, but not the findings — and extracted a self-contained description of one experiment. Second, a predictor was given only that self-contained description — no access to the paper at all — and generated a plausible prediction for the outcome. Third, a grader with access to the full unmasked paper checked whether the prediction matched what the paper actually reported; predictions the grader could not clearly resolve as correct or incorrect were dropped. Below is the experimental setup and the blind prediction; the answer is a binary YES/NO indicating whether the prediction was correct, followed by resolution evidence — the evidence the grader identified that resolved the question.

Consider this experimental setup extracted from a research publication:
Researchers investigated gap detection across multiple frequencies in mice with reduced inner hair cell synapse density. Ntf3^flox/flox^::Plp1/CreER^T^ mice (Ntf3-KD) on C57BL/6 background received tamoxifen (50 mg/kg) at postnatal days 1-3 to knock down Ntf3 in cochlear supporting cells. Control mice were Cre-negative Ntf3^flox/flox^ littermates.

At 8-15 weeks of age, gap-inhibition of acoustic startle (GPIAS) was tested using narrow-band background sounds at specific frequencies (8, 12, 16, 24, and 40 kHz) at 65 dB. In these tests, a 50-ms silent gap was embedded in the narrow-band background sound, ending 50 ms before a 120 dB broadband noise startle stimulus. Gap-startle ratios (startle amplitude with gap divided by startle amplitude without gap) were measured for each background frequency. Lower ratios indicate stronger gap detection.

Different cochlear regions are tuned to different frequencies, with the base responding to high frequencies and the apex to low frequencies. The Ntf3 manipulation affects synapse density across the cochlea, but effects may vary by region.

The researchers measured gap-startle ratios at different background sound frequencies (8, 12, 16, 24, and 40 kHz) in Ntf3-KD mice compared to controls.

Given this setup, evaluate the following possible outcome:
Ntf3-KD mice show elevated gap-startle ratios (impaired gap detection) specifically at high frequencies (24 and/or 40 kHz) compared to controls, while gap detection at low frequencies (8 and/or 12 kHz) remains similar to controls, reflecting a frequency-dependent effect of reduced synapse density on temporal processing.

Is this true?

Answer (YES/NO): NO